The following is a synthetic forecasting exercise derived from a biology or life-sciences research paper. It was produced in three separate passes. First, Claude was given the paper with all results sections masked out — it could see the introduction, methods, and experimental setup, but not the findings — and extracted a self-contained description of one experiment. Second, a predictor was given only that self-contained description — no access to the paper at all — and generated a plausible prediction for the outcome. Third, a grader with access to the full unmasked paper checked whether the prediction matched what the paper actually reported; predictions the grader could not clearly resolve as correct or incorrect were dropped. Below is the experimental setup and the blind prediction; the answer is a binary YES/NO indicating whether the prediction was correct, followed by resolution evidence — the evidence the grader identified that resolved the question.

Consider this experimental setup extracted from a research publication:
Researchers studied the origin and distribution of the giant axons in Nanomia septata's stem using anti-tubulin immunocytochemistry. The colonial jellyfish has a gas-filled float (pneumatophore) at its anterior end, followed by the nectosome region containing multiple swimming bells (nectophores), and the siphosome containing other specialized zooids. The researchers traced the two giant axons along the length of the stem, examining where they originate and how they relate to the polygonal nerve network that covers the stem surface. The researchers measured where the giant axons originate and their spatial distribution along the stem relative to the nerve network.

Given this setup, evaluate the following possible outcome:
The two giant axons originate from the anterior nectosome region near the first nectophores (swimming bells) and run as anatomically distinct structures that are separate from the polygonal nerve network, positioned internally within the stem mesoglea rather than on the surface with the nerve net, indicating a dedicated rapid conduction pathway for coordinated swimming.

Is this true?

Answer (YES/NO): NO